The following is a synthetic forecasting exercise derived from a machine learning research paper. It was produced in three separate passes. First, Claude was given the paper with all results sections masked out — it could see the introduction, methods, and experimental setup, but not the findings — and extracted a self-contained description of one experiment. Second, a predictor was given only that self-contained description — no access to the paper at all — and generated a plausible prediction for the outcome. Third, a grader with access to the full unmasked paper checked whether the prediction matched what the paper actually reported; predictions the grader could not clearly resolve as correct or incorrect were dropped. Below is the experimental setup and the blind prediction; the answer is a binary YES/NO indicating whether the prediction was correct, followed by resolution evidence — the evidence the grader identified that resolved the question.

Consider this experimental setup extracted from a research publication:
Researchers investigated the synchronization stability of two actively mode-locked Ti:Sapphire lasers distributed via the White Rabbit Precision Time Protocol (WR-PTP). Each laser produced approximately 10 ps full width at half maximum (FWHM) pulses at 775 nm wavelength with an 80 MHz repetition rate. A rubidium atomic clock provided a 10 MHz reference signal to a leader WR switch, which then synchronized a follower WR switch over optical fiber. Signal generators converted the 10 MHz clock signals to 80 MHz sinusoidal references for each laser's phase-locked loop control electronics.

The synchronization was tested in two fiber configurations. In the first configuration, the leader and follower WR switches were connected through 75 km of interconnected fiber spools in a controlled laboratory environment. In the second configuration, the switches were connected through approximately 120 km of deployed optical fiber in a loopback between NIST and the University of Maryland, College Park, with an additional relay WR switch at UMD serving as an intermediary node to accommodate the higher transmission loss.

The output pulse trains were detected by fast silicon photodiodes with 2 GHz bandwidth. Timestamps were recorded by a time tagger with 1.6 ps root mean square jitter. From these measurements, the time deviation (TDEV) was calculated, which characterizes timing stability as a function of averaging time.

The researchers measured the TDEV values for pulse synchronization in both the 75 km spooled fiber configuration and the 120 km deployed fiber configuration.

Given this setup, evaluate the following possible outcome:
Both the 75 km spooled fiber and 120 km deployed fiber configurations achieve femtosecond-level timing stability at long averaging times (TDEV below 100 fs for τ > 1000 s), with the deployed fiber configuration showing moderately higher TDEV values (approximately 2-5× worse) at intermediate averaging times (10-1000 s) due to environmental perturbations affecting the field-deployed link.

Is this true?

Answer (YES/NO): NO